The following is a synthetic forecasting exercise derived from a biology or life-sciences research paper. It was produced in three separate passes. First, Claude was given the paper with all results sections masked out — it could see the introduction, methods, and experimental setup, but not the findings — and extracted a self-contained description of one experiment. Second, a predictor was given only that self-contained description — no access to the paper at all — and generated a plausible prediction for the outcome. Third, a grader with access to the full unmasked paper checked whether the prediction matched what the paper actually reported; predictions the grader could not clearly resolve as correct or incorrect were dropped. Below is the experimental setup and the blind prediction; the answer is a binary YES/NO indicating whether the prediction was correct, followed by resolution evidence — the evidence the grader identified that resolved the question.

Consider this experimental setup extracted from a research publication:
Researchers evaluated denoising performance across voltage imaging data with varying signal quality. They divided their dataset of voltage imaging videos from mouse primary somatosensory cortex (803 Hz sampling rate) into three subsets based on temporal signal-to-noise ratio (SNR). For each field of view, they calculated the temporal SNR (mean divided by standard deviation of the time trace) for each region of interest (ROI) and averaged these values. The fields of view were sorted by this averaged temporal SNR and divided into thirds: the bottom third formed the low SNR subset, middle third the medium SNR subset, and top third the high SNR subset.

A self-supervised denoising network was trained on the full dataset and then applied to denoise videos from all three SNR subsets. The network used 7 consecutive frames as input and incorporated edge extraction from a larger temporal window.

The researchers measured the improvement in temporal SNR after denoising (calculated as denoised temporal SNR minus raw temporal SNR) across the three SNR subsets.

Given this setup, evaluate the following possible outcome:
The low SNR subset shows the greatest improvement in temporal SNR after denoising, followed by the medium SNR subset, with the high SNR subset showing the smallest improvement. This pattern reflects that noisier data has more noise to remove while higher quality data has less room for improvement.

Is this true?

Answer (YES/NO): NO